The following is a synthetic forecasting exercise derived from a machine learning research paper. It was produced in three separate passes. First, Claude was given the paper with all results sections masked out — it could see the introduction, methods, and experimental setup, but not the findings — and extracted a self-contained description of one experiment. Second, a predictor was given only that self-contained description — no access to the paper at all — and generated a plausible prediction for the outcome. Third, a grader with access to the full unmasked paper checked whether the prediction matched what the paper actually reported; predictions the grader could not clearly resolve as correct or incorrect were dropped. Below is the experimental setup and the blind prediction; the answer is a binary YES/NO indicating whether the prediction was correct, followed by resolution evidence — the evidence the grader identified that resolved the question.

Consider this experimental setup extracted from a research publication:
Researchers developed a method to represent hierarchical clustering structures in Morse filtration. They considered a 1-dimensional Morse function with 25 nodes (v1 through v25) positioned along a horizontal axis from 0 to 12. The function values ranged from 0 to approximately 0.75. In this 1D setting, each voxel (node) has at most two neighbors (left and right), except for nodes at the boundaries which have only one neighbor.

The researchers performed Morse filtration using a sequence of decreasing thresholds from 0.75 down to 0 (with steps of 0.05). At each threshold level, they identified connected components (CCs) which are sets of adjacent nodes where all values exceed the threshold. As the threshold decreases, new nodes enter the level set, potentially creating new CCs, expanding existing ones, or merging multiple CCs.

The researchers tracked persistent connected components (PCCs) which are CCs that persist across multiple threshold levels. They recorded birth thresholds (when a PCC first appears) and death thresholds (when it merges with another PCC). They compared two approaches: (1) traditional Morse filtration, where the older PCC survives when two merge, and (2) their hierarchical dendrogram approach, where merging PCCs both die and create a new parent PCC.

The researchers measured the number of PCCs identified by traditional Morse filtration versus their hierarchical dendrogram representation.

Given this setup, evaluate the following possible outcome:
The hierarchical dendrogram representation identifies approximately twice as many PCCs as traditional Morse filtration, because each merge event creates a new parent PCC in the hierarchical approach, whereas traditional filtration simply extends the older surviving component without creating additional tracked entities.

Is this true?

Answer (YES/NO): NO